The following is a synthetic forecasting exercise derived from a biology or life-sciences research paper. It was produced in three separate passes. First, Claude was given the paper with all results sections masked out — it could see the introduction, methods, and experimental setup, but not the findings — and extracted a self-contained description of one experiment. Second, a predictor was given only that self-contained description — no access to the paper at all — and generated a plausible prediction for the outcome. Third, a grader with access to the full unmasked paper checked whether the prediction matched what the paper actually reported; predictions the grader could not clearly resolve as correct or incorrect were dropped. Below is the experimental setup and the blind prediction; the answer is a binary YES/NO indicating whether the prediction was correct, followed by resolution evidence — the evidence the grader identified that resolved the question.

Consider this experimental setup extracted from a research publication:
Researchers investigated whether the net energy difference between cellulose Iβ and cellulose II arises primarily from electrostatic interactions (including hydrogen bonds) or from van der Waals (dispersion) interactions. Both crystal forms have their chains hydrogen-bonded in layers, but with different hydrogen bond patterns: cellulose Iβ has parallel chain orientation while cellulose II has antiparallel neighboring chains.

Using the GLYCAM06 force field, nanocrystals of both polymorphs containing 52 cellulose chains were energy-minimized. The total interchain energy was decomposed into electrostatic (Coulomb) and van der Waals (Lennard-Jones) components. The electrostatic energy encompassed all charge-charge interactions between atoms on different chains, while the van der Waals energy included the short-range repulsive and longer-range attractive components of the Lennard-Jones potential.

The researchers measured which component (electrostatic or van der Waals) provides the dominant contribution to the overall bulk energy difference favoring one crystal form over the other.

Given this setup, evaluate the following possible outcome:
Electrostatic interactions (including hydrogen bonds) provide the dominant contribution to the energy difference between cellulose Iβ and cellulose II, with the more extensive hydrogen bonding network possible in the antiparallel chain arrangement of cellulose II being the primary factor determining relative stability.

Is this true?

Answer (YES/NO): YES